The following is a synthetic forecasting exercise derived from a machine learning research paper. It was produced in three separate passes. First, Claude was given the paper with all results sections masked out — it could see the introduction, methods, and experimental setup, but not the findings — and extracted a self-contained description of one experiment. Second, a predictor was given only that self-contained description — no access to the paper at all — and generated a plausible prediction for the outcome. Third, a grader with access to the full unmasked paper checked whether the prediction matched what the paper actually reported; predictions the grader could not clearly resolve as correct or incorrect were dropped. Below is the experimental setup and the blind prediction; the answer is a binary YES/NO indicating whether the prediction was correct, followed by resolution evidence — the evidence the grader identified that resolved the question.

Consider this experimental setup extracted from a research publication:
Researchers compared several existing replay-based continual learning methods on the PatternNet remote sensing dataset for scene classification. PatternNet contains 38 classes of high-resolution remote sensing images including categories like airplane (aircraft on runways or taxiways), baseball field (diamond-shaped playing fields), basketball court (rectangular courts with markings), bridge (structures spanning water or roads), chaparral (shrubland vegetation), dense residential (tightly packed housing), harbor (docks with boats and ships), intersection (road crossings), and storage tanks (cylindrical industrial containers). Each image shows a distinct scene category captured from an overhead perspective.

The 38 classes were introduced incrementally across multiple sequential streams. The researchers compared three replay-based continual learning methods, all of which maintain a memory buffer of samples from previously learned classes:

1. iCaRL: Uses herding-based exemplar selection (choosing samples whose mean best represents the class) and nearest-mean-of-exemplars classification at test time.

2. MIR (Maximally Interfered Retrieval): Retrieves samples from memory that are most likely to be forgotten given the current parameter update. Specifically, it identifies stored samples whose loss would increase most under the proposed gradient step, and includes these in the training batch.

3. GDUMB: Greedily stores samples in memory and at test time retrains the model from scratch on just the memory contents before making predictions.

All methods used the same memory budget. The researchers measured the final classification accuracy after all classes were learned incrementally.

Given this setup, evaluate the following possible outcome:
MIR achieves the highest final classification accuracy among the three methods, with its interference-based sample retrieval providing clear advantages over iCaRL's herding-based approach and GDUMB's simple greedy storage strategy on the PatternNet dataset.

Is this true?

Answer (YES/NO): NO